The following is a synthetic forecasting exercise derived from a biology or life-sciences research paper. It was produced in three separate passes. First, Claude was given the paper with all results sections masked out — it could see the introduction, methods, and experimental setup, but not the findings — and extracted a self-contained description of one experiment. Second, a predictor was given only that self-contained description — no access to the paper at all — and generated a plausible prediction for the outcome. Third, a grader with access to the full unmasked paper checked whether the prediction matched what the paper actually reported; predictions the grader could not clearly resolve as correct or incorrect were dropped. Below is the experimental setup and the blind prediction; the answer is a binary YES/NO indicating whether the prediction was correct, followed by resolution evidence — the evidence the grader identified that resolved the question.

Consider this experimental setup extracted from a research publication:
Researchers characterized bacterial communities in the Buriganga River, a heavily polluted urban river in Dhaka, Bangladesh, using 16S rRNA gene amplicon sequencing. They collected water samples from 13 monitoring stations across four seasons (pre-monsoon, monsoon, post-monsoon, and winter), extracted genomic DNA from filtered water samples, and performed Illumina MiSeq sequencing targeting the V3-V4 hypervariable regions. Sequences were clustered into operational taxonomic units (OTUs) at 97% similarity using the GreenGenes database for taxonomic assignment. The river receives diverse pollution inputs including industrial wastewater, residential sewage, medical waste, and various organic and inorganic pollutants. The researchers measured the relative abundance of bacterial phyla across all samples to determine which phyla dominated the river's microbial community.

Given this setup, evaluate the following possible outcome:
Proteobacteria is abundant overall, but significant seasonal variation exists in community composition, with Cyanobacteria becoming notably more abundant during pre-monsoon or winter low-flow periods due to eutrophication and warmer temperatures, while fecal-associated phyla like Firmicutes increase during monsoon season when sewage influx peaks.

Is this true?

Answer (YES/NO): NO